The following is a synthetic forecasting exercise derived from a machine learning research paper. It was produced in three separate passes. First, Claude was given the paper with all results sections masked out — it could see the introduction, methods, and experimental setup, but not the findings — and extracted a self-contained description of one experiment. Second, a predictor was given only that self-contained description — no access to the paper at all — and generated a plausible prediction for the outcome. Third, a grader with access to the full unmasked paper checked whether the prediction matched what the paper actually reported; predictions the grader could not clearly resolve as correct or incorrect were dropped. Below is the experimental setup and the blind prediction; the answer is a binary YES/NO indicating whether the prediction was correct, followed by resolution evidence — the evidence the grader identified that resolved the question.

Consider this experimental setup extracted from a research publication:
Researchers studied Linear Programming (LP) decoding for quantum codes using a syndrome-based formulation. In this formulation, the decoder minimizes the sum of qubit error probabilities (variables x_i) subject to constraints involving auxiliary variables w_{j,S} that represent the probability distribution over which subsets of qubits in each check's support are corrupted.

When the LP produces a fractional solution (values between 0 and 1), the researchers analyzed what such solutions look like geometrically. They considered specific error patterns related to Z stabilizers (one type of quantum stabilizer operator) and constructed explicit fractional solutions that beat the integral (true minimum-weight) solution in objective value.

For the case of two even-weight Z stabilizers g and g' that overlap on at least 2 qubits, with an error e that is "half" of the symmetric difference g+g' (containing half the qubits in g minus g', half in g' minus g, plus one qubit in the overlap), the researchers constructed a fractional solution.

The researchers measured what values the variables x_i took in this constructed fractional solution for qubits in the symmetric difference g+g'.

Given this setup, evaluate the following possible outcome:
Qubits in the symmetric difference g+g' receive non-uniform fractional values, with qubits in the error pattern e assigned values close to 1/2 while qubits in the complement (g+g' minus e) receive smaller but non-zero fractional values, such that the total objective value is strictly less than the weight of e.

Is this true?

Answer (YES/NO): NO